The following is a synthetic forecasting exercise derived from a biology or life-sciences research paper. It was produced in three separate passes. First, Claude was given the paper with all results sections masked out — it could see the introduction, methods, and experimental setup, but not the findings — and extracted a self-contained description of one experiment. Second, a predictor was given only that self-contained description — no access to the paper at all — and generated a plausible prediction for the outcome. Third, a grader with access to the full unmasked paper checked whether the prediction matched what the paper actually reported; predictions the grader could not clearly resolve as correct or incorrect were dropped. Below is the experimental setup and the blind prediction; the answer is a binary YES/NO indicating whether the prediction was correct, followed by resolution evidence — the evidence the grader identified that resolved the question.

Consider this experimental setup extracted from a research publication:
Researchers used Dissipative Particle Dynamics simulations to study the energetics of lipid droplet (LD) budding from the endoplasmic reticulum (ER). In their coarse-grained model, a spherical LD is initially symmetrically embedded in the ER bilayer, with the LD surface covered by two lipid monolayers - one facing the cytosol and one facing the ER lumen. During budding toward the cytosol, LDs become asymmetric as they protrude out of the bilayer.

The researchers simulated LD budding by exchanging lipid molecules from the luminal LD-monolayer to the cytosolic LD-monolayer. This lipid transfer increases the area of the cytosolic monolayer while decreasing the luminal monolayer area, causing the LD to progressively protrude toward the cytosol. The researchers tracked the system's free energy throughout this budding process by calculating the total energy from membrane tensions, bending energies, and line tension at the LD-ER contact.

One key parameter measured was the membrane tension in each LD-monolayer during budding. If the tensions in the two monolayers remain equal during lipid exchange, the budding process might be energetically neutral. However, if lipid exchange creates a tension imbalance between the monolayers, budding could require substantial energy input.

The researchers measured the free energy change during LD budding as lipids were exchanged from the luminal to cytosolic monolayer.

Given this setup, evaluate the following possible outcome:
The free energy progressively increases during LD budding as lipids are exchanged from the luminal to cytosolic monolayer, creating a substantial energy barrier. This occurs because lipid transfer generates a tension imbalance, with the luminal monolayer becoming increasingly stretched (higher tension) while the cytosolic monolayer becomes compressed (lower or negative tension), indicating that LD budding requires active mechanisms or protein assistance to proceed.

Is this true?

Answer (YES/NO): NO